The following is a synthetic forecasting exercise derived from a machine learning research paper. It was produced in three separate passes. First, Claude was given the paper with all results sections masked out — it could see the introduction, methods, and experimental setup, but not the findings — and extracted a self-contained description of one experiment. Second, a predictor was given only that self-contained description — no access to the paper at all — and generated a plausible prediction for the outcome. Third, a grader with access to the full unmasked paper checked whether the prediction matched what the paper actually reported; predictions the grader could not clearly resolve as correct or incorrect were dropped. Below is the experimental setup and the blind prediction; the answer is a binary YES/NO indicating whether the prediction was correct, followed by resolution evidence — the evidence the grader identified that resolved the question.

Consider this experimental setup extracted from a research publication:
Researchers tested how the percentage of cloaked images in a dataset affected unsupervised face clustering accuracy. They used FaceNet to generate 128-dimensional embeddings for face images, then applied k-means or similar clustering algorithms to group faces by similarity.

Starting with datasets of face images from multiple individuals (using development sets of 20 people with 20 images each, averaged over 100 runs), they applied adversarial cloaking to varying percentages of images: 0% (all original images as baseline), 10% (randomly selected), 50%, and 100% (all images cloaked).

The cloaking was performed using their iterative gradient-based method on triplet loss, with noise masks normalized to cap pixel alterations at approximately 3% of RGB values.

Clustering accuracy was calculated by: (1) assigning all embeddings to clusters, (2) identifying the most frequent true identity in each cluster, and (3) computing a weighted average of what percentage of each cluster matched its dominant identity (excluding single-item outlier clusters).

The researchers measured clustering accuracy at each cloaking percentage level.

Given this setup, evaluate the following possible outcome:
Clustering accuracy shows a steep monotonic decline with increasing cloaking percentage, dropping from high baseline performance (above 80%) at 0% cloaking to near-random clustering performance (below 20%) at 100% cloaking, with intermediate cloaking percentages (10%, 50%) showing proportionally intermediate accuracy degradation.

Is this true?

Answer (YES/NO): NO